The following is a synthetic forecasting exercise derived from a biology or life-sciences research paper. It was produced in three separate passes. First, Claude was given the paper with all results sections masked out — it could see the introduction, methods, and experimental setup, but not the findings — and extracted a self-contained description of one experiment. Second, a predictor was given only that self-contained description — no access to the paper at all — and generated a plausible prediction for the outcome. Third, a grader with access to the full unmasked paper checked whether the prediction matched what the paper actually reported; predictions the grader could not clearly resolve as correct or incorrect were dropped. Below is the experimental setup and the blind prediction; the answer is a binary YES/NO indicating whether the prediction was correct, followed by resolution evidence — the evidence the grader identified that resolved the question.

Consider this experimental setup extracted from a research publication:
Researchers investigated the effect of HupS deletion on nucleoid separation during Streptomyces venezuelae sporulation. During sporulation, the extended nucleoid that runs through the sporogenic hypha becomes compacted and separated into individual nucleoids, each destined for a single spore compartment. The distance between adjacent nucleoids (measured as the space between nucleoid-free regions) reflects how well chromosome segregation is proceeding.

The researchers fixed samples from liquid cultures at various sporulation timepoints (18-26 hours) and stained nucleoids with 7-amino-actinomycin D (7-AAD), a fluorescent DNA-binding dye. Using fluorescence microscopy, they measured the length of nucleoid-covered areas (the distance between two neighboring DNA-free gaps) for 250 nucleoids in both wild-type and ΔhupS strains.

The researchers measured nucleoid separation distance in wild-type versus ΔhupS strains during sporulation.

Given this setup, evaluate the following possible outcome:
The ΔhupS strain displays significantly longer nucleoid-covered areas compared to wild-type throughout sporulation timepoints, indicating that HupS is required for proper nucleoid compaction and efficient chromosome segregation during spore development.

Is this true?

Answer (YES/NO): YES